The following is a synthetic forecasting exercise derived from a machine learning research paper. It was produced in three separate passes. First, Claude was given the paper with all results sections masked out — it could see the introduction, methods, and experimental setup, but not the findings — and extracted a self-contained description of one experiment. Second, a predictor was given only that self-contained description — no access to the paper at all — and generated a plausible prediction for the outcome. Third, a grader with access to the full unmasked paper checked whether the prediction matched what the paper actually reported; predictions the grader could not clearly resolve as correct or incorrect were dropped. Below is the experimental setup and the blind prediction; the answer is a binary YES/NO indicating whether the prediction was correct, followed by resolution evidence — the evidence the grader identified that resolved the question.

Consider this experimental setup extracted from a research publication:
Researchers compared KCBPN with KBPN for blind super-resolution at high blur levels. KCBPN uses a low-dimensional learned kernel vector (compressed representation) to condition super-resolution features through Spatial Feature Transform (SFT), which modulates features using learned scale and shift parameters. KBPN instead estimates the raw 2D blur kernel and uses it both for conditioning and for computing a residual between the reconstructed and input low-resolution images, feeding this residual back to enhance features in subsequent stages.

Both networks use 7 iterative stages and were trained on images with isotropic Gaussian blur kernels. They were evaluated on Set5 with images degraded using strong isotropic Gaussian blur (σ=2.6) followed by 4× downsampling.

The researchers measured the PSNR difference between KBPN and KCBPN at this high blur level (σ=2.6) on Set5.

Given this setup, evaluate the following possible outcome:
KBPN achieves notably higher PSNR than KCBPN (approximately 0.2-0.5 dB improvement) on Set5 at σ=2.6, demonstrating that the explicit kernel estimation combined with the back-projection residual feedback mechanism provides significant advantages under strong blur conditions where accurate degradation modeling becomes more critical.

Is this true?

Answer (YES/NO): NO